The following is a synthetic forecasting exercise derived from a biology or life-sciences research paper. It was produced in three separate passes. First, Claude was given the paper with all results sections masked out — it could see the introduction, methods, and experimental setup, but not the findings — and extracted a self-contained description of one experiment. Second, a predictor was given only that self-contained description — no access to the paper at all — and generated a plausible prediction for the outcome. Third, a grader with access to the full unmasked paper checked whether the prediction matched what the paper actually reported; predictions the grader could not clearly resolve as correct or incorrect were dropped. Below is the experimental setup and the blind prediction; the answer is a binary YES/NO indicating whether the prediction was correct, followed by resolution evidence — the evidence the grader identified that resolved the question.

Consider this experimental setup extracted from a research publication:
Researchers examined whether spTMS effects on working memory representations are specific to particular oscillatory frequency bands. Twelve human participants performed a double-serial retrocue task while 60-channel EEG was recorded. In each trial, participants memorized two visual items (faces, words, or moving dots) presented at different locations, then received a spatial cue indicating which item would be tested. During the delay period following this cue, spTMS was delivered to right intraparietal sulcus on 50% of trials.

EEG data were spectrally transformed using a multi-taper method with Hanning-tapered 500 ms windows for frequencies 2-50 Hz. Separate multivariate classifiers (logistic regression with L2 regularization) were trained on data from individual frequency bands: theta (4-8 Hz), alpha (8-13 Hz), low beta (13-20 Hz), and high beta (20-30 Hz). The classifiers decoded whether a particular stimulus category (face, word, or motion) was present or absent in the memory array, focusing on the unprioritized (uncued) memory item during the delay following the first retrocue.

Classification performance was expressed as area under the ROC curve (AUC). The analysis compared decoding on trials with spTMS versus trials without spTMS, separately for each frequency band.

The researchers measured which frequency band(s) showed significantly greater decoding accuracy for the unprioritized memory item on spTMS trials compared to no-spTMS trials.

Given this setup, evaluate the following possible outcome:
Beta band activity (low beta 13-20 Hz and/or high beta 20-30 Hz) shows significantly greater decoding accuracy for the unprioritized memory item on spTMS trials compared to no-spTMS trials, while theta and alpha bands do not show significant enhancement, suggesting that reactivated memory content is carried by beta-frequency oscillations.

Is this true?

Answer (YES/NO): NO